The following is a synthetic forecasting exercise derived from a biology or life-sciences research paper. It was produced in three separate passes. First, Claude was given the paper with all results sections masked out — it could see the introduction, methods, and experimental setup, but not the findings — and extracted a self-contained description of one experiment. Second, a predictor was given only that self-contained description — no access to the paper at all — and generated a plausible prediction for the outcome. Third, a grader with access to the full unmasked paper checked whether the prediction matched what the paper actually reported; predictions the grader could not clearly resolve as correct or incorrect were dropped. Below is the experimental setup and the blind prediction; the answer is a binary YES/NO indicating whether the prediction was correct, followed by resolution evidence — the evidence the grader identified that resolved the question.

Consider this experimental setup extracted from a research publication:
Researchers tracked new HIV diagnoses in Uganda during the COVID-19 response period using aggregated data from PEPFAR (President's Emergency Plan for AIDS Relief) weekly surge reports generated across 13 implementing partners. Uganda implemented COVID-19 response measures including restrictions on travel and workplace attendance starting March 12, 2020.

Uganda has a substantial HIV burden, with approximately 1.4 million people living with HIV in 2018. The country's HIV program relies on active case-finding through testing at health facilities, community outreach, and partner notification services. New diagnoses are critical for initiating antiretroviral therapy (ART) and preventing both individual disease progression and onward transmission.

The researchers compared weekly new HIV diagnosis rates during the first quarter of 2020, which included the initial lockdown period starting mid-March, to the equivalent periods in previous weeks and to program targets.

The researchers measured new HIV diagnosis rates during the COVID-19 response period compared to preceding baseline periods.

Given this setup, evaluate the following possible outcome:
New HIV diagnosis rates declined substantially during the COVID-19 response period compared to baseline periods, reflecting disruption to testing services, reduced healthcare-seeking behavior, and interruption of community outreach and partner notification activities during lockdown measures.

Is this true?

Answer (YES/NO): YES